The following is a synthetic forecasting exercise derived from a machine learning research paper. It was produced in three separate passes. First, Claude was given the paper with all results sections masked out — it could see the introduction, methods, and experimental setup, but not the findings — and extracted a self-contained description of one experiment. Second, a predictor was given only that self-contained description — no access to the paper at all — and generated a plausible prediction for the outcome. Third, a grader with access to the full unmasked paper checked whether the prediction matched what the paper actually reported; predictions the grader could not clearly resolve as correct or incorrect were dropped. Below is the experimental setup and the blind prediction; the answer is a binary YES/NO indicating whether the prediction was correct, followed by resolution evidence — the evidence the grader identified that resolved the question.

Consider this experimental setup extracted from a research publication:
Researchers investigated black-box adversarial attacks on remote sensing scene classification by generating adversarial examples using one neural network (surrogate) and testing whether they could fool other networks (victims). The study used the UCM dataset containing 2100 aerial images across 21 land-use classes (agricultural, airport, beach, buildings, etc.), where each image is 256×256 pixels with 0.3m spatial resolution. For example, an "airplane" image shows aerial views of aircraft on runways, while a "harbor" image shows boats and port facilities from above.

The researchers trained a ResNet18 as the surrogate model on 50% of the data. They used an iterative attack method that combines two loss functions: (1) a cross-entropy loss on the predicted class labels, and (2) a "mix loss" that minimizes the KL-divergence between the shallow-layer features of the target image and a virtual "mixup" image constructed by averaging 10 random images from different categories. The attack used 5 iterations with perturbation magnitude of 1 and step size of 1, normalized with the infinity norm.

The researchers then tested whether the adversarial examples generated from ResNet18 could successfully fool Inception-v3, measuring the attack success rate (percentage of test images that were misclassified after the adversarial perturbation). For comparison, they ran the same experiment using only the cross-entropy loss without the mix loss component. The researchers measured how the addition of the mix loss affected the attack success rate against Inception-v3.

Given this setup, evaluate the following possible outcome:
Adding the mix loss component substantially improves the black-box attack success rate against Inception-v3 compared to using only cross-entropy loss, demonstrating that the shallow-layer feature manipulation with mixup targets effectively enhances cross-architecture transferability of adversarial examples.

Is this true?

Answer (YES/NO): YES